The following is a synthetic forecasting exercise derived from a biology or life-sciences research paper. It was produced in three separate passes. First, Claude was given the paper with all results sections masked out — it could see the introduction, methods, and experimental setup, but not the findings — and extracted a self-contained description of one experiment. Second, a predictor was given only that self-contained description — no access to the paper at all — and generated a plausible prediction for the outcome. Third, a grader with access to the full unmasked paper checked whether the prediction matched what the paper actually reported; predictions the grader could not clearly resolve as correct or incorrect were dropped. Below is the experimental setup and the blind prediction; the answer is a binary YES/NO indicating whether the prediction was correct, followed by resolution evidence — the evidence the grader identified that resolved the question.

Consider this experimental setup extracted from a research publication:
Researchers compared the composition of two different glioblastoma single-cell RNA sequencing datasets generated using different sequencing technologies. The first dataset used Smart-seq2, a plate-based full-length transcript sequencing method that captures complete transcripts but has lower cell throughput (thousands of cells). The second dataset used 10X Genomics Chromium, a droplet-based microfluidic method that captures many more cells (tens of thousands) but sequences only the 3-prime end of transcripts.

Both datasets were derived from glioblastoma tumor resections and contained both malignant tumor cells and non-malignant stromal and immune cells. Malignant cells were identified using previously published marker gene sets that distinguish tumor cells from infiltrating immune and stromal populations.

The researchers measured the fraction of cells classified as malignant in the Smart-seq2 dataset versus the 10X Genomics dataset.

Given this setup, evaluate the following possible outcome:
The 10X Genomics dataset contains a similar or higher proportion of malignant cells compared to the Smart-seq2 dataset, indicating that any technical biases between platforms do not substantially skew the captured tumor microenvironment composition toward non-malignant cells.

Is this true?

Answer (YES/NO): NO